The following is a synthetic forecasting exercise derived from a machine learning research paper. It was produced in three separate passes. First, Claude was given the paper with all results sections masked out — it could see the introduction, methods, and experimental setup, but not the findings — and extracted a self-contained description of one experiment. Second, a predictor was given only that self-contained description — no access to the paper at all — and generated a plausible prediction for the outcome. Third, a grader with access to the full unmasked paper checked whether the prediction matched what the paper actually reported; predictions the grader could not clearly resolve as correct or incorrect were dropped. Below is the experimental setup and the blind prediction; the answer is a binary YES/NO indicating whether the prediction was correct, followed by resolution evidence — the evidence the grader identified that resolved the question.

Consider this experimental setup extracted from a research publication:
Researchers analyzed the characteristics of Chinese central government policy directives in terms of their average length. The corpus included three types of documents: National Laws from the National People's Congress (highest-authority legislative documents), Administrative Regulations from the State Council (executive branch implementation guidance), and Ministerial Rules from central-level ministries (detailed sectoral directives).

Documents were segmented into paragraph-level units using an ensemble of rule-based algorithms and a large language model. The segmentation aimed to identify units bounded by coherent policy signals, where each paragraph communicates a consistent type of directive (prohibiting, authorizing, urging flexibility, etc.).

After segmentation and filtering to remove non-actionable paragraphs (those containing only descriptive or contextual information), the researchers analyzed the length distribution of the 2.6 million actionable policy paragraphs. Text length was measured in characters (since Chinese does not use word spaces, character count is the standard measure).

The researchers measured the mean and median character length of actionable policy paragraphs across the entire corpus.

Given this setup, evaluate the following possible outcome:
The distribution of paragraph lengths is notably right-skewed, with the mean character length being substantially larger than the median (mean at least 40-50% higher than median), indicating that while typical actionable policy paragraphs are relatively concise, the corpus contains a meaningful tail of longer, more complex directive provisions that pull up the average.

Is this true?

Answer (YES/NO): YES